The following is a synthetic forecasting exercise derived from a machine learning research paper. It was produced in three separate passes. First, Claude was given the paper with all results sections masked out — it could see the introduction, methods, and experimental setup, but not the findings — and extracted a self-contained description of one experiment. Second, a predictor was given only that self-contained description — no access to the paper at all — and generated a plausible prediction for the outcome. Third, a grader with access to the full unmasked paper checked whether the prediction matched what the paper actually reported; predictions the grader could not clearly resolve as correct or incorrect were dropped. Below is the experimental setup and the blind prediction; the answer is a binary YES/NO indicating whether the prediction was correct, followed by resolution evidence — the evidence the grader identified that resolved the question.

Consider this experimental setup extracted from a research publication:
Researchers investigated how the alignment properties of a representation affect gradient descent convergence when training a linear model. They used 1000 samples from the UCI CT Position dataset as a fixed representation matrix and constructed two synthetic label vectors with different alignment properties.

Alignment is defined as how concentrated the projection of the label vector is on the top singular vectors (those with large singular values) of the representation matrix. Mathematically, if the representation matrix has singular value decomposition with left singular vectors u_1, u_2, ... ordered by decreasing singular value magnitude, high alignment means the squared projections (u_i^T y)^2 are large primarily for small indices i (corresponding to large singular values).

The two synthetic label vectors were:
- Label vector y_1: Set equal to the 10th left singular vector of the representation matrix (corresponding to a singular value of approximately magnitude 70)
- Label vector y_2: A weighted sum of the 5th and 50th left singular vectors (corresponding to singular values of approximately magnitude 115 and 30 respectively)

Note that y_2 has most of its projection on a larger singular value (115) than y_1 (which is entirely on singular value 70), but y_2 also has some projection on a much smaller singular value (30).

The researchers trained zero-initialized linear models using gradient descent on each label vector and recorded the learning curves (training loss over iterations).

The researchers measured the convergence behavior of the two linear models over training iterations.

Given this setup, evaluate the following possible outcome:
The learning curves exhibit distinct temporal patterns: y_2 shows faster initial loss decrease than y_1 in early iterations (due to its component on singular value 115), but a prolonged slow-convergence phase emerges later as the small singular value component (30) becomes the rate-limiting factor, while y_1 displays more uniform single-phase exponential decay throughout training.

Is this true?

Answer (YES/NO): YES